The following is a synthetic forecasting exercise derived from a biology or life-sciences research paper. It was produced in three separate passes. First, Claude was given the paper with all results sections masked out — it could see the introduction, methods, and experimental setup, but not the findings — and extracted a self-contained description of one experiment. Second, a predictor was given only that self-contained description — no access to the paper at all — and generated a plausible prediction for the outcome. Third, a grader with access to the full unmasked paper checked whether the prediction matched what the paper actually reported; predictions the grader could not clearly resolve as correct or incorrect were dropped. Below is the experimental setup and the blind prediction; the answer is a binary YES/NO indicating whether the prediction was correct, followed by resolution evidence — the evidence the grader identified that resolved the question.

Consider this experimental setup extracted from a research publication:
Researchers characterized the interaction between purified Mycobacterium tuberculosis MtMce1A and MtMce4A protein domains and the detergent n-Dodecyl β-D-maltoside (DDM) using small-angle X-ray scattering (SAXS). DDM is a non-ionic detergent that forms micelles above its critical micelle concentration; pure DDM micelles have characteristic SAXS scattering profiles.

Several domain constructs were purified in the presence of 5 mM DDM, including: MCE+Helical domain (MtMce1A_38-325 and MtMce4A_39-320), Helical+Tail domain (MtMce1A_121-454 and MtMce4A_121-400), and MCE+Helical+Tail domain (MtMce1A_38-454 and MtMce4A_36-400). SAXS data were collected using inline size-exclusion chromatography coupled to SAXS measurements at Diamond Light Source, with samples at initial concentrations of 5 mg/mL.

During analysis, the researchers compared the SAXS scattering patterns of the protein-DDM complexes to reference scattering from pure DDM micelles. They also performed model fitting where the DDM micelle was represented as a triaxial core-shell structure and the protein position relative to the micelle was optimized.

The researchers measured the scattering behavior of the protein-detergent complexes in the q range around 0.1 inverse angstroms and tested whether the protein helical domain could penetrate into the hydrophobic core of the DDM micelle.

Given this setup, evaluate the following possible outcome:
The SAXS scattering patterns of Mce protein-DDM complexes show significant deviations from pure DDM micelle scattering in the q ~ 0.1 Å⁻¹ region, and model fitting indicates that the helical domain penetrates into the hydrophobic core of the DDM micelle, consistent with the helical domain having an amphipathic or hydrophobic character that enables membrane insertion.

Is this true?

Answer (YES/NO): NO